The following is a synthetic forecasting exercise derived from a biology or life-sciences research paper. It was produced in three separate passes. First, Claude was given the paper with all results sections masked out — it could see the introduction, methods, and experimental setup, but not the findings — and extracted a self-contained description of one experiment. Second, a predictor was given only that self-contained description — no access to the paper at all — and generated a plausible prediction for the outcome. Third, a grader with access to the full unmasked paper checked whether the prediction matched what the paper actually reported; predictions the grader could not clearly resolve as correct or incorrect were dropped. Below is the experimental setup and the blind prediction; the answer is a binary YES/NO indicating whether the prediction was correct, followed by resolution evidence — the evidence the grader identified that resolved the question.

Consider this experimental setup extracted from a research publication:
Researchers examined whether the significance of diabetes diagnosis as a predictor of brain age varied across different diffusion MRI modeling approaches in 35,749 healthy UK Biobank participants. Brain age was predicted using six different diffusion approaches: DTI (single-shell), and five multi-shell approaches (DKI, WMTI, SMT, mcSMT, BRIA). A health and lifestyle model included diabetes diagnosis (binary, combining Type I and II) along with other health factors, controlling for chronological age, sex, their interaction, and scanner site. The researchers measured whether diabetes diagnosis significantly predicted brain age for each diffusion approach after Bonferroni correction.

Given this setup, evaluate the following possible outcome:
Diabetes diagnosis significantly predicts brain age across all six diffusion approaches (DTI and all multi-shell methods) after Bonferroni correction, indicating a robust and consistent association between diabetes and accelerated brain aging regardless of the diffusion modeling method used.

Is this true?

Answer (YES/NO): NO